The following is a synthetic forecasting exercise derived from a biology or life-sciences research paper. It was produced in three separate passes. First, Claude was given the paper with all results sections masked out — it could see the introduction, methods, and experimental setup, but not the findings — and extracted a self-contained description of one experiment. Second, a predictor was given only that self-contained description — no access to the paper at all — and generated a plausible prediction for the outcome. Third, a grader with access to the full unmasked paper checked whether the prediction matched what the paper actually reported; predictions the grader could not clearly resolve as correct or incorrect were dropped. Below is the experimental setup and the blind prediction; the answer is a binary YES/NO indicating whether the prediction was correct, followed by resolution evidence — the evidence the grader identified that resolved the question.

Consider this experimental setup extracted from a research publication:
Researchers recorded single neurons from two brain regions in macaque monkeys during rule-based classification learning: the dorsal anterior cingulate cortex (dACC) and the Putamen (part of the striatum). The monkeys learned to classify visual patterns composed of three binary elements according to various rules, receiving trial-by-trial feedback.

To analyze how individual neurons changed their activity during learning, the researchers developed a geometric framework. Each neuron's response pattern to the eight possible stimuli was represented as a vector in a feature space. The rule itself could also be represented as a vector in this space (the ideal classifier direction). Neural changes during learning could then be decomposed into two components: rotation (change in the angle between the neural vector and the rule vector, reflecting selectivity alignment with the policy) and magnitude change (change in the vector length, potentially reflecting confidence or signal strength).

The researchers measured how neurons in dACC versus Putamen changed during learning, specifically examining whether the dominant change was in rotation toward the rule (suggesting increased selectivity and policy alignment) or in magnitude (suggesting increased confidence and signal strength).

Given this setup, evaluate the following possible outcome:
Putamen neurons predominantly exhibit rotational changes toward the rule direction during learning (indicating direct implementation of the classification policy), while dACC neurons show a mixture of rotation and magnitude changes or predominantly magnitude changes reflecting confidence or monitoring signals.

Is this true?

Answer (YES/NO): NO